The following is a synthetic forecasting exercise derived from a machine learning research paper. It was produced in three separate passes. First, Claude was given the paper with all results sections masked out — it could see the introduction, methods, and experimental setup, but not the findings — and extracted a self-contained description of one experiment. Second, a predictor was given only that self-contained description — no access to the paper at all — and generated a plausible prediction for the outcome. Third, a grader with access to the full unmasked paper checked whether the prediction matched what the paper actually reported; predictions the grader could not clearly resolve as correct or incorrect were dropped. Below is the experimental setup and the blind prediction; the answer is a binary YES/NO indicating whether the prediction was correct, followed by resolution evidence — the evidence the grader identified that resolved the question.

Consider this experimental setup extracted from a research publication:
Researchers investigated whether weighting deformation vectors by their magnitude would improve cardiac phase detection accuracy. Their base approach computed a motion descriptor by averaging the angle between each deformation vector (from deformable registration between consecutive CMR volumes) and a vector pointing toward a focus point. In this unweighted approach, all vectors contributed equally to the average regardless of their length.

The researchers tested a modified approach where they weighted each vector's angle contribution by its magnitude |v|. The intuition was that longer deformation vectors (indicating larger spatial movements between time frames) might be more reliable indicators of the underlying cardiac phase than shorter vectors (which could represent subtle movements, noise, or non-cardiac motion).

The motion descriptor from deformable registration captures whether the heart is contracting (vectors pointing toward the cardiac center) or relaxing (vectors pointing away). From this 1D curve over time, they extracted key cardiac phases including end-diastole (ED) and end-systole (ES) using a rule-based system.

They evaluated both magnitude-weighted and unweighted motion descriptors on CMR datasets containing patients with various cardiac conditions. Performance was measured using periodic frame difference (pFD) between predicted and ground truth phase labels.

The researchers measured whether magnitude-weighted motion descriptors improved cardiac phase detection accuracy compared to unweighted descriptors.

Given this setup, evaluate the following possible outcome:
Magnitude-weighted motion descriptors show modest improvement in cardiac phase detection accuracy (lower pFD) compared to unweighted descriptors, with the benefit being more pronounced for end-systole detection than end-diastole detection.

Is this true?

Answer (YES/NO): NO